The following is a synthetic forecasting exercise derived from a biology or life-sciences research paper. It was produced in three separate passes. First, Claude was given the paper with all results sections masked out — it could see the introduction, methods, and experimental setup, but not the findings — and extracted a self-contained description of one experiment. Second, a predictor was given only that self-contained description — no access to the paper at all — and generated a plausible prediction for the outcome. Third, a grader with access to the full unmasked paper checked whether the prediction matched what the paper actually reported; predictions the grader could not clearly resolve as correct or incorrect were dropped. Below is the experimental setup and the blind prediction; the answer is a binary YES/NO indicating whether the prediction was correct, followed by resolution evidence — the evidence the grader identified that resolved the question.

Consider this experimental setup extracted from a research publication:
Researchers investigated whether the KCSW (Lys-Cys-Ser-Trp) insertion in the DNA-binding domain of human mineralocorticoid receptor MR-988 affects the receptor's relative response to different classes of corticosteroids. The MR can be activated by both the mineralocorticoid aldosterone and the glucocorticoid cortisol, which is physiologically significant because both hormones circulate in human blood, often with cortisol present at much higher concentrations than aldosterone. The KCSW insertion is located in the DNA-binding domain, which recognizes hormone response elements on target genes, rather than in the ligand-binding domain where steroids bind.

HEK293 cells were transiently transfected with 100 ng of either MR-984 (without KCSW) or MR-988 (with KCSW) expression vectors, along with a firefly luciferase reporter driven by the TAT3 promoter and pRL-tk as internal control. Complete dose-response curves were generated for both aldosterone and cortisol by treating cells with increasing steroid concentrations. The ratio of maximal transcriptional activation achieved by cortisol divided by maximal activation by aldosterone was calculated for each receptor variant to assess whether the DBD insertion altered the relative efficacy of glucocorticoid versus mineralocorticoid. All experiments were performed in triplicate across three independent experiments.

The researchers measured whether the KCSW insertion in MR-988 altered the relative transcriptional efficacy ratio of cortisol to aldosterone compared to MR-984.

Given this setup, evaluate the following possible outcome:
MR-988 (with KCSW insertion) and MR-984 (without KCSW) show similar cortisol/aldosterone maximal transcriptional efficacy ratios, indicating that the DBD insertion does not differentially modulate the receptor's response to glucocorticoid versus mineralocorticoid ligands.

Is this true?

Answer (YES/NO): NO